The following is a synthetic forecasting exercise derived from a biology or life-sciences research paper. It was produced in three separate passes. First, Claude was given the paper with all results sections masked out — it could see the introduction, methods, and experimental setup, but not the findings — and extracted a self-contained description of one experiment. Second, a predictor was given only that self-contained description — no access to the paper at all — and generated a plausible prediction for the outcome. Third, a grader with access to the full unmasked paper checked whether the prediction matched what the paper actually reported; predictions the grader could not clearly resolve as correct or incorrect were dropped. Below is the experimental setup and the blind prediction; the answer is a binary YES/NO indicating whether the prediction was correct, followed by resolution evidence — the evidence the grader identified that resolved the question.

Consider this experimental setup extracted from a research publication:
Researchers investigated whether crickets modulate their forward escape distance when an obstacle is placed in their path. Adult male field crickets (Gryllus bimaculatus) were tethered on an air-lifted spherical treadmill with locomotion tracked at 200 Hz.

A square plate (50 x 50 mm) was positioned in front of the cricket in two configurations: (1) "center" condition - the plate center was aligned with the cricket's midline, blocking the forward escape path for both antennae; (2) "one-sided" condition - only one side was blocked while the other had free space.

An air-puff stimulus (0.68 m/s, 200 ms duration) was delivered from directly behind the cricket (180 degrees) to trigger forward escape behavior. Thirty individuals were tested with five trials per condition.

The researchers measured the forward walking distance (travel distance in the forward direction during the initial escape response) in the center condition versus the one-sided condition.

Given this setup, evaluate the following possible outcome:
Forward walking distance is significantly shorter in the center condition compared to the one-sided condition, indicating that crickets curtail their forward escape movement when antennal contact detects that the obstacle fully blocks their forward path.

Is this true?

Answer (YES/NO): YES